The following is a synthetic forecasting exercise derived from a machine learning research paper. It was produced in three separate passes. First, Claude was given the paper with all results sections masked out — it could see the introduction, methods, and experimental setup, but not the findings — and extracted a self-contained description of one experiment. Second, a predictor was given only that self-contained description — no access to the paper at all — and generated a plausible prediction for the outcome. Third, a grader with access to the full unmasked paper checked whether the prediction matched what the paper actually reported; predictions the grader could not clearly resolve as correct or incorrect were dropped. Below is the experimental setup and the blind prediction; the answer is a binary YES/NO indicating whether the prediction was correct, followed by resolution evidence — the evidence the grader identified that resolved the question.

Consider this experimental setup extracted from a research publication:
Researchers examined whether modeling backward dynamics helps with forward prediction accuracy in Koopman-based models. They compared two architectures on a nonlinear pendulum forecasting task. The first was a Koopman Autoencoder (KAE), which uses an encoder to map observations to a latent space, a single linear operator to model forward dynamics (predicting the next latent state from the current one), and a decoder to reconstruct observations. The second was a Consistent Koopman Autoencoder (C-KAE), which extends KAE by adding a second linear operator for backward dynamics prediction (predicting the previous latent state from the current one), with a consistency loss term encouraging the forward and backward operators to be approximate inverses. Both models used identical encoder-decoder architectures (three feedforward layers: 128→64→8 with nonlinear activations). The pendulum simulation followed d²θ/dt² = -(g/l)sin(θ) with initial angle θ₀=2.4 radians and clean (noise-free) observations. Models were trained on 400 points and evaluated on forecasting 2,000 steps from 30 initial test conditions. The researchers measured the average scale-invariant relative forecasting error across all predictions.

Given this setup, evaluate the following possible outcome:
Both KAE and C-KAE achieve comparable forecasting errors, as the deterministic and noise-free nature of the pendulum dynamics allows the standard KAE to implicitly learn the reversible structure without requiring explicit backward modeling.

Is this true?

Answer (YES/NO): NO